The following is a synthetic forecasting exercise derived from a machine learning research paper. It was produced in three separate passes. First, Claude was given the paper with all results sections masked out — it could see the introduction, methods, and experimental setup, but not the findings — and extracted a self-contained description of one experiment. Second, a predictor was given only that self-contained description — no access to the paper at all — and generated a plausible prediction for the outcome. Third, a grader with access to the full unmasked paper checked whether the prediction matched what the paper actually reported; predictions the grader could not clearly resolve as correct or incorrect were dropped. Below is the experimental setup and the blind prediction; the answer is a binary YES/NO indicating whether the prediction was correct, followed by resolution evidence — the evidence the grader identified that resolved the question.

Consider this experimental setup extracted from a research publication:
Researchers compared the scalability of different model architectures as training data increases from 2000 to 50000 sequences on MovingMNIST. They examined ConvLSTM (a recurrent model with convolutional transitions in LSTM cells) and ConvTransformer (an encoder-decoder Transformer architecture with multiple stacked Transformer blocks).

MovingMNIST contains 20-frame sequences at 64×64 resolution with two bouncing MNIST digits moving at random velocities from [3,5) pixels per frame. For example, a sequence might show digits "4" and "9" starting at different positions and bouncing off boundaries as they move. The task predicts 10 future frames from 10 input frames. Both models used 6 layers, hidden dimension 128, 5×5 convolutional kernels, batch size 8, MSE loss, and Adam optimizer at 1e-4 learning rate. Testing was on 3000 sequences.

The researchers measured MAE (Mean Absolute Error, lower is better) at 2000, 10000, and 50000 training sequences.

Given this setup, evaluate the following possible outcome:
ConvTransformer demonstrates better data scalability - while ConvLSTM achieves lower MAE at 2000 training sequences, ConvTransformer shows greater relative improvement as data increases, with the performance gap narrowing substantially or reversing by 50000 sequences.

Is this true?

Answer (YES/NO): NO